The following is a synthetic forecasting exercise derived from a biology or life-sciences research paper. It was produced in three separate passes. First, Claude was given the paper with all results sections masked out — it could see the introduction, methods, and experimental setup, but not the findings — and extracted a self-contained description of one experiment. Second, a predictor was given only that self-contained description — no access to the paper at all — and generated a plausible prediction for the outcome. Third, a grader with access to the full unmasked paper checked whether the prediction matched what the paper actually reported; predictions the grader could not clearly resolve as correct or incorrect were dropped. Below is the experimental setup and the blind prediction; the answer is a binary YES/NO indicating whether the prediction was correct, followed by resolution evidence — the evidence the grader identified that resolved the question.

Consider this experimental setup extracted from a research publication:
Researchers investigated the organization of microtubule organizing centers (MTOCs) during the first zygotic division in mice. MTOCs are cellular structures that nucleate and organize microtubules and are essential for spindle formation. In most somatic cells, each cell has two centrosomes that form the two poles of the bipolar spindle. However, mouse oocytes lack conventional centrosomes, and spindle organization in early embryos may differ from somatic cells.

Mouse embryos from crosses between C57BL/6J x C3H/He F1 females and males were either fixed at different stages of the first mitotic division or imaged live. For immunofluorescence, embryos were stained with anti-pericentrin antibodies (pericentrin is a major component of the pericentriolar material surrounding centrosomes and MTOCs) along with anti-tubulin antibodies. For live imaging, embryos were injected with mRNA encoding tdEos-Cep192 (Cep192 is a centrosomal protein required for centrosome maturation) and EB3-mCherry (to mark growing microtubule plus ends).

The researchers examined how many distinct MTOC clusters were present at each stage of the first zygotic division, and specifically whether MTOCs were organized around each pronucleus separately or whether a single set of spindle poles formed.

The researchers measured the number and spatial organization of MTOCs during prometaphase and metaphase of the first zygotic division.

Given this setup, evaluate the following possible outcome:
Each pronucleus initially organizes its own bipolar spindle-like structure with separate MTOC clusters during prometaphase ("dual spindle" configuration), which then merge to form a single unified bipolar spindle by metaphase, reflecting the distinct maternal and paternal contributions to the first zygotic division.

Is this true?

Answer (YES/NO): NO